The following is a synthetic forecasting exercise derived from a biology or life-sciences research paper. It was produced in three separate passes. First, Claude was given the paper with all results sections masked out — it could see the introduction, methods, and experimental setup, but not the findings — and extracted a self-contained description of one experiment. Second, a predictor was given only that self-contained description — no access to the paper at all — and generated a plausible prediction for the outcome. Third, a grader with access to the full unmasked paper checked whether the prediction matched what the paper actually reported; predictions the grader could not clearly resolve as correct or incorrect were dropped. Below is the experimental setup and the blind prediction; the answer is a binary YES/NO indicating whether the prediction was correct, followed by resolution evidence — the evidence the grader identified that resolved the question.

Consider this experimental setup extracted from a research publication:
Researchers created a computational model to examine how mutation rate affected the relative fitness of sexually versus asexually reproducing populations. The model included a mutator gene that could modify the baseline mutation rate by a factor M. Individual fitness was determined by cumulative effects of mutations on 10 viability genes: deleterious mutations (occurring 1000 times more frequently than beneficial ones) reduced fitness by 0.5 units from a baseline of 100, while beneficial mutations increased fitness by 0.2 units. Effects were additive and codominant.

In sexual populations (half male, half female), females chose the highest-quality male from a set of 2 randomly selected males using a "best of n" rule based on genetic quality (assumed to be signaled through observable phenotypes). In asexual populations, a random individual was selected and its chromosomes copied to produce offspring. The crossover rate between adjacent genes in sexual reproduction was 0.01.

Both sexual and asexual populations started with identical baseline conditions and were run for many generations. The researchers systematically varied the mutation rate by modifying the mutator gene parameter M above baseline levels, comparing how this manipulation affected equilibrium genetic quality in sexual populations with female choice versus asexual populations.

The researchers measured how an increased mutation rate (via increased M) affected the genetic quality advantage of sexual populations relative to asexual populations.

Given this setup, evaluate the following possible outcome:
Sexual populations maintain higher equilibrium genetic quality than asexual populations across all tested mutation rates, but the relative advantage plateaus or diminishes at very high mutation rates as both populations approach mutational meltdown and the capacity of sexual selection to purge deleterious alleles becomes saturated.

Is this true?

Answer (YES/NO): NO